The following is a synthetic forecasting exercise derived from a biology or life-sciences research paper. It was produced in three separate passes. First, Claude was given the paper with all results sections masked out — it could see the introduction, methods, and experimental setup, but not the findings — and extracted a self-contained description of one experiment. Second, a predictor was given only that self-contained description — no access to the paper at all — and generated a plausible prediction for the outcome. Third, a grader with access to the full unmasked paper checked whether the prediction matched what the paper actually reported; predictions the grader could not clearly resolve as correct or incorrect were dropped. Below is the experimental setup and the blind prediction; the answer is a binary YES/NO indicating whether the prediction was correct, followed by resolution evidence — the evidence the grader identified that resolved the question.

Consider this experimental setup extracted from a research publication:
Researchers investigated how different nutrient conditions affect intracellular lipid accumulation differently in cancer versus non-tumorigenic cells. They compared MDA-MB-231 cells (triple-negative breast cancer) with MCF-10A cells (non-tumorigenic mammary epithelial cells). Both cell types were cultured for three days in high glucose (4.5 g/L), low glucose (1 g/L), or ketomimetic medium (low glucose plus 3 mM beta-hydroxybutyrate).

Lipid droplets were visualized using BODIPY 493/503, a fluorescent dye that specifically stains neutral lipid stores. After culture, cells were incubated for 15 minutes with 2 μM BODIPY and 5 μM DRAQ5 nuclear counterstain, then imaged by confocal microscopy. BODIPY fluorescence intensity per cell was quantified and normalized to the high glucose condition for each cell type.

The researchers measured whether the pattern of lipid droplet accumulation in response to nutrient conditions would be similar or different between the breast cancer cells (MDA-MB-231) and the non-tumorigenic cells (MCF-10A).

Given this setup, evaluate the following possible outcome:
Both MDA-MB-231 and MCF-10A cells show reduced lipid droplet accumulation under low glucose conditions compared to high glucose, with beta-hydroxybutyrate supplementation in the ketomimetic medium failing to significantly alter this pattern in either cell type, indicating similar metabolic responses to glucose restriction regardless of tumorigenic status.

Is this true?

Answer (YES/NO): NO